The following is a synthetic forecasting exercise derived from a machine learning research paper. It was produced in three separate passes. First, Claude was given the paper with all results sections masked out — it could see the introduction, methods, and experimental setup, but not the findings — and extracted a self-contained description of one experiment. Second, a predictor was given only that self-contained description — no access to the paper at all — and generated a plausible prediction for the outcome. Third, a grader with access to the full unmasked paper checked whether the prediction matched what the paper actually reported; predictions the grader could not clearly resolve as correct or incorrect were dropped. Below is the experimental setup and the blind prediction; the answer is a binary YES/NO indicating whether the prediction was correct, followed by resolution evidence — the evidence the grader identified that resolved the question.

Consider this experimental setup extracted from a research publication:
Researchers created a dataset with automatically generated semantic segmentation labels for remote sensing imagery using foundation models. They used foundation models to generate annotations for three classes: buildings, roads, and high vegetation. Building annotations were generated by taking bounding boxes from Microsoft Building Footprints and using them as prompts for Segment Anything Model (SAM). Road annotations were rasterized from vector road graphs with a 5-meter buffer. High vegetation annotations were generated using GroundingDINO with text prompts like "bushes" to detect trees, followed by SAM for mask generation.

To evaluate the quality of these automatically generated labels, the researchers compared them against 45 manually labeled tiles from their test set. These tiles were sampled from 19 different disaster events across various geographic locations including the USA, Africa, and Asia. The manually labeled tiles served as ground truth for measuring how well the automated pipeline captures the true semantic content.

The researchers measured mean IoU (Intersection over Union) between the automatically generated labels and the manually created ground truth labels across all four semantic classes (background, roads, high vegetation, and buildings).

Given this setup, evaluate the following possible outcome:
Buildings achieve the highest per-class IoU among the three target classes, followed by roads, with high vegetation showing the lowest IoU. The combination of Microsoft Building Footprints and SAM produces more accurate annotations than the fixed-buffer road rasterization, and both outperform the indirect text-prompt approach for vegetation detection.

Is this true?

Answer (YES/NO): NO